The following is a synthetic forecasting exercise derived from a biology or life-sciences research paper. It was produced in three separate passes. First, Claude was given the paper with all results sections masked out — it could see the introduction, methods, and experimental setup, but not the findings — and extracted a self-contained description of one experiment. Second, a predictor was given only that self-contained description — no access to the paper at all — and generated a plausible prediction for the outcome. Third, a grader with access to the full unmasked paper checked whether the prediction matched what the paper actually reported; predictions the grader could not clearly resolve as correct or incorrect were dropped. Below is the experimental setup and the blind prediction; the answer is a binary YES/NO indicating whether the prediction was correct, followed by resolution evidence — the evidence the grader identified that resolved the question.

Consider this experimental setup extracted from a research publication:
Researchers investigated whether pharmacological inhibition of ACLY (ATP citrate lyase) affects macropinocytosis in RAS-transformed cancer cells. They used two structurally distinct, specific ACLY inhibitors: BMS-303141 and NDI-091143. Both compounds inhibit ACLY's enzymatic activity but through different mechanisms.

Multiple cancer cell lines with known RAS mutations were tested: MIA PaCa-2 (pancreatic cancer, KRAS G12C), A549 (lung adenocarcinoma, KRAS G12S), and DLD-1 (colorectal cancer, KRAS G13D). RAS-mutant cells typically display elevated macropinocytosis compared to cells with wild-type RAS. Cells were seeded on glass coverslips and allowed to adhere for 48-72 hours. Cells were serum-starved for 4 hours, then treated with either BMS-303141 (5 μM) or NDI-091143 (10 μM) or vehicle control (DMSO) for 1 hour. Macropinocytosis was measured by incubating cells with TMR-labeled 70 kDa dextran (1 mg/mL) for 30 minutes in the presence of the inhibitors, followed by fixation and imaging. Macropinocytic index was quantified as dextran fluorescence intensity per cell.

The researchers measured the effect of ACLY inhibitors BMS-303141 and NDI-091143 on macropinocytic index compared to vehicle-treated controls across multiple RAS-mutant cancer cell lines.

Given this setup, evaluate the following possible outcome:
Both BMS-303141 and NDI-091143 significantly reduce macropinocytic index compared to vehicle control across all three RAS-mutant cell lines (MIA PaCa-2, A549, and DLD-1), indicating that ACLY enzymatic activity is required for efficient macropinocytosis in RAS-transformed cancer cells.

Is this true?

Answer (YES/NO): YES